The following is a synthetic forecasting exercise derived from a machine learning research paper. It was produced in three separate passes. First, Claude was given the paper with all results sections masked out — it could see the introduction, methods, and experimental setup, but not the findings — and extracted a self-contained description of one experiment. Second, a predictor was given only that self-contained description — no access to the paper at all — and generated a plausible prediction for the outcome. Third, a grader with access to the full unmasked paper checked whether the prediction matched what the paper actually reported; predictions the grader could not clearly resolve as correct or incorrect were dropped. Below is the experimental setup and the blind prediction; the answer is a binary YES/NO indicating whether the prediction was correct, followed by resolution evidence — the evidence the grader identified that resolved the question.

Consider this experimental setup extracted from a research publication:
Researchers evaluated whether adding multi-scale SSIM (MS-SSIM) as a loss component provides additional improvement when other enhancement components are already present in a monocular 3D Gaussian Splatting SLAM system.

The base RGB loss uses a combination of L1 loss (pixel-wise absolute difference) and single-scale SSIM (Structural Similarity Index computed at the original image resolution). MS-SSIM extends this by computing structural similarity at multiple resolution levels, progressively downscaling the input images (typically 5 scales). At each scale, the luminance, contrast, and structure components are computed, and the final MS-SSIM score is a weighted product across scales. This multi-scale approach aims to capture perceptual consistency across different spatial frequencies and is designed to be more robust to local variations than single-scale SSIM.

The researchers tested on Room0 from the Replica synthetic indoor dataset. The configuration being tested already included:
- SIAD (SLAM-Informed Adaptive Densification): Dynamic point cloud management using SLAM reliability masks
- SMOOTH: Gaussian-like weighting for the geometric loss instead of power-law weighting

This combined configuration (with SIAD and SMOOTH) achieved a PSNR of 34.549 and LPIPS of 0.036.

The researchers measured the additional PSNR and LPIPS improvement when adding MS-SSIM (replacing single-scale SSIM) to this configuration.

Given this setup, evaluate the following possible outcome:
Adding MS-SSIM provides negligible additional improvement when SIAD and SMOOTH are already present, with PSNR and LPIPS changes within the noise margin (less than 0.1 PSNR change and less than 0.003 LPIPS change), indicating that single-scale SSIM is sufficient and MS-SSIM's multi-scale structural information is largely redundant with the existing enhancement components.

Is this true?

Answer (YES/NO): NO